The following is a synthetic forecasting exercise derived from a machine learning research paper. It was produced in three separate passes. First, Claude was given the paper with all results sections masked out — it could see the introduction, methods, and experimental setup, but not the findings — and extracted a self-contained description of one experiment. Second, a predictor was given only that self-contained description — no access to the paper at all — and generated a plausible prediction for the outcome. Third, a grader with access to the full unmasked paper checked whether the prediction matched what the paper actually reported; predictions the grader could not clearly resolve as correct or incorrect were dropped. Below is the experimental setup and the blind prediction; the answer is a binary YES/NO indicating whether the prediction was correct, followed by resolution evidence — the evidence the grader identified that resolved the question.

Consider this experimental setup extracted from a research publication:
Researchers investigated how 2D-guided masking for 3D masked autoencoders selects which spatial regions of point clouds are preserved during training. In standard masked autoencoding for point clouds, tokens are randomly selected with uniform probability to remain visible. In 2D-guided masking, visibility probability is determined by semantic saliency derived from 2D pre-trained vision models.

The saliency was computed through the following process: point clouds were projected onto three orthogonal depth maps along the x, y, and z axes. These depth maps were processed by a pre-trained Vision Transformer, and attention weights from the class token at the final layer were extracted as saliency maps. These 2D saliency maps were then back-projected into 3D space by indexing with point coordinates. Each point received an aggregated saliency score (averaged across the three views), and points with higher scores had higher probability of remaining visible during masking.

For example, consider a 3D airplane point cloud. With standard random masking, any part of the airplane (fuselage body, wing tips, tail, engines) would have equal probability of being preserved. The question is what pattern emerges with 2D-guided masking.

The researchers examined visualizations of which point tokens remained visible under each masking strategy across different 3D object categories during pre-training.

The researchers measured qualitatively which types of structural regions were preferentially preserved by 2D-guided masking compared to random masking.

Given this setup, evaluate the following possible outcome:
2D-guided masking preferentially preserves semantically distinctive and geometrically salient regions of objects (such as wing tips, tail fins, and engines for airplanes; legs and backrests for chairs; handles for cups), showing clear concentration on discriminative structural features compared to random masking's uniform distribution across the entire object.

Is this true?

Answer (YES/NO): NO